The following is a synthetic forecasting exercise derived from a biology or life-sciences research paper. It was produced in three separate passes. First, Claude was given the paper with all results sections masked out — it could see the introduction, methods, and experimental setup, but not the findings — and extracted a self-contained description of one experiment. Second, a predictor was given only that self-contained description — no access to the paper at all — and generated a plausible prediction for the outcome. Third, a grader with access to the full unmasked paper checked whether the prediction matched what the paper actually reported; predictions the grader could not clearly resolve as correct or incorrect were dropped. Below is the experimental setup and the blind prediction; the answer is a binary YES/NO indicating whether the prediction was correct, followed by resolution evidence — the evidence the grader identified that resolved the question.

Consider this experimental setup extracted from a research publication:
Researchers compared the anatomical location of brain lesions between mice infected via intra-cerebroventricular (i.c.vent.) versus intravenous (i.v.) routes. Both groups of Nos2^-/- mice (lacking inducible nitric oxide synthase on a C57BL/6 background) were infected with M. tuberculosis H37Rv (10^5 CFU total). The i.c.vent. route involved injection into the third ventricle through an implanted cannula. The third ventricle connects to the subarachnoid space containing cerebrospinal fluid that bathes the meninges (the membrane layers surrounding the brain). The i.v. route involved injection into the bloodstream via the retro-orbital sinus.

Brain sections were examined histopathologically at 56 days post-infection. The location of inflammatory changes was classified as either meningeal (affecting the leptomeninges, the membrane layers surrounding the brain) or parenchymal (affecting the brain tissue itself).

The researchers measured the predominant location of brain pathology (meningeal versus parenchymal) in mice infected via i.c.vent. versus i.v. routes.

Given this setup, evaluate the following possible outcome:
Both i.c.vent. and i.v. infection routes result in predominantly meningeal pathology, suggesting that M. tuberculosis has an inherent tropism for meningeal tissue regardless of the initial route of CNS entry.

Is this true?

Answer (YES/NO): NO